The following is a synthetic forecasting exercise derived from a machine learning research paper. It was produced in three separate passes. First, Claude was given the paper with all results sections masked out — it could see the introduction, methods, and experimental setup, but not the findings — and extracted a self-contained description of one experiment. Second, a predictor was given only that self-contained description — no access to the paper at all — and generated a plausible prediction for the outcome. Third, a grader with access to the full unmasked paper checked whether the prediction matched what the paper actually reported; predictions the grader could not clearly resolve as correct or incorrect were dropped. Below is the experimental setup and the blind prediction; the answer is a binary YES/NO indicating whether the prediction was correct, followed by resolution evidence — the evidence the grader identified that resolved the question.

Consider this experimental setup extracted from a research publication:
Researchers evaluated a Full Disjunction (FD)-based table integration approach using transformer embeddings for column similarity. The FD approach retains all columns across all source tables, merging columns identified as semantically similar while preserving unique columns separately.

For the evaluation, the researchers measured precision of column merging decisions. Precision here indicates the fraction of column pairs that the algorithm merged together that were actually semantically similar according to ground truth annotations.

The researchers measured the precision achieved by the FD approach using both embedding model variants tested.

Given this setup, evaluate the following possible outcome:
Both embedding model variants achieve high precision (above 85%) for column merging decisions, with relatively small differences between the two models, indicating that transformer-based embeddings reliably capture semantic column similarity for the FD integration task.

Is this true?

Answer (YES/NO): YES